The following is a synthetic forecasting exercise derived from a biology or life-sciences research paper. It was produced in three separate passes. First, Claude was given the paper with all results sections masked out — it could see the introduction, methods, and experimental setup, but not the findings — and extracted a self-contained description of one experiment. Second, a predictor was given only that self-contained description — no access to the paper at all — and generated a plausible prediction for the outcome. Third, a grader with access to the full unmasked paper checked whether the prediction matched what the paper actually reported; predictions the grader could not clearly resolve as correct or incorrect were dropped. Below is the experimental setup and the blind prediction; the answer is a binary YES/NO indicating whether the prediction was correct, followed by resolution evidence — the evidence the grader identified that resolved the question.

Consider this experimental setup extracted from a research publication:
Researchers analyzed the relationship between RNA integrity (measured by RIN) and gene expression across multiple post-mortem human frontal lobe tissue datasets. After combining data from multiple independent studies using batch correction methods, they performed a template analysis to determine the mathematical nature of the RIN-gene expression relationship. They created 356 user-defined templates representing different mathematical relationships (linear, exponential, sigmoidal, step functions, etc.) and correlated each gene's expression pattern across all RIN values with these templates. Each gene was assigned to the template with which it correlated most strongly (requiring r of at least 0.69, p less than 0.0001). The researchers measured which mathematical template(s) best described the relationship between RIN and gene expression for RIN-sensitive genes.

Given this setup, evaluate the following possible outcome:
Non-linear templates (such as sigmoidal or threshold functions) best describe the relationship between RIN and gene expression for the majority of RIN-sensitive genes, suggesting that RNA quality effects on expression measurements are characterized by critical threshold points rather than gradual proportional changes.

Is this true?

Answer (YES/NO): YES